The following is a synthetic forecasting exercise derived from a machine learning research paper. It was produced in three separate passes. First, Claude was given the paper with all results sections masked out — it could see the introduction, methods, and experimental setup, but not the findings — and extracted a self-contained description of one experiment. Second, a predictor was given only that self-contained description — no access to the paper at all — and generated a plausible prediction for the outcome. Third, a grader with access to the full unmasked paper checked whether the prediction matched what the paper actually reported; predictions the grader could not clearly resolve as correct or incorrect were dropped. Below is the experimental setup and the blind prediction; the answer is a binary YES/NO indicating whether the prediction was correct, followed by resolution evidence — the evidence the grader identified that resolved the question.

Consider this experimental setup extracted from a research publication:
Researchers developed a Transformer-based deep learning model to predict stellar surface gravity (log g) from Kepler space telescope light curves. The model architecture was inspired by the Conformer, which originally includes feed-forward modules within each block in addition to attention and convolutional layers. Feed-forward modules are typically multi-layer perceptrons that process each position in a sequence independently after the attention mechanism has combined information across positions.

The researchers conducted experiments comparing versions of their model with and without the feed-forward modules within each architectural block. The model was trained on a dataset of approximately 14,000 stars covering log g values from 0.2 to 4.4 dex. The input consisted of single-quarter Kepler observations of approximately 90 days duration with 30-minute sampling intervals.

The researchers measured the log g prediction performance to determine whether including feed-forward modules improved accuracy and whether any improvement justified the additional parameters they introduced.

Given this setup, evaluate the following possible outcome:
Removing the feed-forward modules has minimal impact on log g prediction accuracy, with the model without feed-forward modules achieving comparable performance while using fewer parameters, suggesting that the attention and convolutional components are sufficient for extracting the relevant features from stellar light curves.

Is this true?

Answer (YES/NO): YES